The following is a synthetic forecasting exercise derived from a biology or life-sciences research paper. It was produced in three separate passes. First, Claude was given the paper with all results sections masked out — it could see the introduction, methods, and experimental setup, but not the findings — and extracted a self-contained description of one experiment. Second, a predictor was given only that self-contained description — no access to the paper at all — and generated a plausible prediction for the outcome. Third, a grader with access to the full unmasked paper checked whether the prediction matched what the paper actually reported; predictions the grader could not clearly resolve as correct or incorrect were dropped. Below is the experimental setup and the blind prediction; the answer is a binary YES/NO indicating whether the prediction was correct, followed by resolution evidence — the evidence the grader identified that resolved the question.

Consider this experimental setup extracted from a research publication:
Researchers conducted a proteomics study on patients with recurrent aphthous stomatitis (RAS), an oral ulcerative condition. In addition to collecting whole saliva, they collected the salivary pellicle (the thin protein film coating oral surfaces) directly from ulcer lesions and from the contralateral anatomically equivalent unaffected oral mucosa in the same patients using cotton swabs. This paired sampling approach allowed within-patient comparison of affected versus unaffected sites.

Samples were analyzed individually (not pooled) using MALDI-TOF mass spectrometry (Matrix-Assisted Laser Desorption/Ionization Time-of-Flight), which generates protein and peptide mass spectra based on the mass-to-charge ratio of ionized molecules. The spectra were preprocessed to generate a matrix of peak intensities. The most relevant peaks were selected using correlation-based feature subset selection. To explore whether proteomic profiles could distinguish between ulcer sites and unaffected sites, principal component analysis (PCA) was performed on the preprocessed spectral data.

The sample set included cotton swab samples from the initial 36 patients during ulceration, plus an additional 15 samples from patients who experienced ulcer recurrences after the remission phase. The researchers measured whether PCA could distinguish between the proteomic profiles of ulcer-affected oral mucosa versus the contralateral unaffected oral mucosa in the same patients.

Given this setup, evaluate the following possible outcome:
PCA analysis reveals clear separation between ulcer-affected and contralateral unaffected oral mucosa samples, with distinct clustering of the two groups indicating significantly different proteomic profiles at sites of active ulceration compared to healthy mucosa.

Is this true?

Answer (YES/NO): YES